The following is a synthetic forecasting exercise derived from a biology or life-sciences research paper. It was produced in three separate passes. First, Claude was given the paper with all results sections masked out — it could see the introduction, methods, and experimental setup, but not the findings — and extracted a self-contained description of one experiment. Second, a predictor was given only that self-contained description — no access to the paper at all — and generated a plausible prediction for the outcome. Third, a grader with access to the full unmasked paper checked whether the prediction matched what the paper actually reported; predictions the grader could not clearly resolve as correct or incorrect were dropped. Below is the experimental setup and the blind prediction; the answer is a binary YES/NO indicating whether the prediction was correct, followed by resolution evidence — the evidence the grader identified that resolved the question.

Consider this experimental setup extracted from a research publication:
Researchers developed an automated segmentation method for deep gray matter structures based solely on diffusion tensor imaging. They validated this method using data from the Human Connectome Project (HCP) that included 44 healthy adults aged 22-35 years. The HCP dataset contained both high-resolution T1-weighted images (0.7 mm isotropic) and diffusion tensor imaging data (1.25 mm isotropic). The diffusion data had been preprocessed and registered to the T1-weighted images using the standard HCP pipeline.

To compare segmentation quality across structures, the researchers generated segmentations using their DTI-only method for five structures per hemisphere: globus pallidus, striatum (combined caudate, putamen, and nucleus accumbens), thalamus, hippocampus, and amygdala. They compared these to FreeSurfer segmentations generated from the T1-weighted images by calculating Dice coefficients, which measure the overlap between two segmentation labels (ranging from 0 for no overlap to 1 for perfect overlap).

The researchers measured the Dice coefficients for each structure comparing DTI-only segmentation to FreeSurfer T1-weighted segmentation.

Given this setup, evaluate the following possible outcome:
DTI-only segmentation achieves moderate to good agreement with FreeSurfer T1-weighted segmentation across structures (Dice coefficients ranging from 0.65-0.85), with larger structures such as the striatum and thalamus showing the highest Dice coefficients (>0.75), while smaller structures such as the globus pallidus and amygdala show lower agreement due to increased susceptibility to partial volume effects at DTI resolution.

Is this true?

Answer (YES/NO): NO